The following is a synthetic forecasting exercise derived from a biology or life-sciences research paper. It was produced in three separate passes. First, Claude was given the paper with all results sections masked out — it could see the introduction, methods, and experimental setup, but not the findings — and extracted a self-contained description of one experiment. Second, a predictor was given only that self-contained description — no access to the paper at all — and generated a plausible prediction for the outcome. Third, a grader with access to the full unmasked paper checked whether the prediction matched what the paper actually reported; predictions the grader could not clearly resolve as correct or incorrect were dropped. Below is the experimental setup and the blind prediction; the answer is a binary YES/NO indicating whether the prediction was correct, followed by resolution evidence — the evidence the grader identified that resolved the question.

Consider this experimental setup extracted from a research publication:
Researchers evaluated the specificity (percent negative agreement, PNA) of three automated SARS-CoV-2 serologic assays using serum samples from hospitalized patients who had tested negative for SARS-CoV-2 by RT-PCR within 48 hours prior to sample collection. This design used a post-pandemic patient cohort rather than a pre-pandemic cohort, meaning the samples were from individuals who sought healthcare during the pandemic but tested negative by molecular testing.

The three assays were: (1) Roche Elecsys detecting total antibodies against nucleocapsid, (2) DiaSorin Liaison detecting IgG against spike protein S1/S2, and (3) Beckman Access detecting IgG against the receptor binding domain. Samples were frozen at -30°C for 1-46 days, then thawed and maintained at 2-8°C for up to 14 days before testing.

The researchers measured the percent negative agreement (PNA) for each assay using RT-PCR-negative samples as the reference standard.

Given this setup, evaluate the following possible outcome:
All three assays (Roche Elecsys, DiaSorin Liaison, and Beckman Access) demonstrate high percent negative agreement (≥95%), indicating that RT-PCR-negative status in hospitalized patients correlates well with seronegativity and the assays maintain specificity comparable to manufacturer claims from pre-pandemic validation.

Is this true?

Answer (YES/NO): YES